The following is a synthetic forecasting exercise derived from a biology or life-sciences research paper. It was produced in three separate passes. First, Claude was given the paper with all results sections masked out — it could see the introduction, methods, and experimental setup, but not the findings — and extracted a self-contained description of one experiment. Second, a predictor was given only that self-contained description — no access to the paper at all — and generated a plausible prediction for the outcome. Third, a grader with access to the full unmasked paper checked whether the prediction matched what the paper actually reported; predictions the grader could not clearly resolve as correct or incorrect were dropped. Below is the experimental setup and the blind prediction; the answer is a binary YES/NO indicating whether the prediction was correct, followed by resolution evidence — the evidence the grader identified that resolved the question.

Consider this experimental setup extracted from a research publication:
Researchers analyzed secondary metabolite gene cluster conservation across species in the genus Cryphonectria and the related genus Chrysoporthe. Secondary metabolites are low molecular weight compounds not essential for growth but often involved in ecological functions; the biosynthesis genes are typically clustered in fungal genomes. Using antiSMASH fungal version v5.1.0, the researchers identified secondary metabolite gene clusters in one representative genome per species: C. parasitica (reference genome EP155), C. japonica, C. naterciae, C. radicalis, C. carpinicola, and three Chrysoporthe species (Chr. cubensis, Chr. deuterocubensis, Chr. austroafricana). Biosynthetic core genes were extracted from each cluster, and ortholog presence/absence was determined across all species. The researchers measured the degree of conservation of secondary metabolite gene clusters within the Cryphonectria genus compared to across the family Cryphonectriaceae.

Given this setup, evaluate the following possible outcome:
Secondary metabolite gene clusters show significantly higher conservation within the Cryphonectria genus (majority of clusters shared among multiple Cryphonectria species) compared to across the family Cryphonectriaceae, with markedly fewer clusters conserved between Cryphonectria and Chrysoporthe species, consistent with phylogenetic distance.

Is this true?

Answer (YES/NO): NO